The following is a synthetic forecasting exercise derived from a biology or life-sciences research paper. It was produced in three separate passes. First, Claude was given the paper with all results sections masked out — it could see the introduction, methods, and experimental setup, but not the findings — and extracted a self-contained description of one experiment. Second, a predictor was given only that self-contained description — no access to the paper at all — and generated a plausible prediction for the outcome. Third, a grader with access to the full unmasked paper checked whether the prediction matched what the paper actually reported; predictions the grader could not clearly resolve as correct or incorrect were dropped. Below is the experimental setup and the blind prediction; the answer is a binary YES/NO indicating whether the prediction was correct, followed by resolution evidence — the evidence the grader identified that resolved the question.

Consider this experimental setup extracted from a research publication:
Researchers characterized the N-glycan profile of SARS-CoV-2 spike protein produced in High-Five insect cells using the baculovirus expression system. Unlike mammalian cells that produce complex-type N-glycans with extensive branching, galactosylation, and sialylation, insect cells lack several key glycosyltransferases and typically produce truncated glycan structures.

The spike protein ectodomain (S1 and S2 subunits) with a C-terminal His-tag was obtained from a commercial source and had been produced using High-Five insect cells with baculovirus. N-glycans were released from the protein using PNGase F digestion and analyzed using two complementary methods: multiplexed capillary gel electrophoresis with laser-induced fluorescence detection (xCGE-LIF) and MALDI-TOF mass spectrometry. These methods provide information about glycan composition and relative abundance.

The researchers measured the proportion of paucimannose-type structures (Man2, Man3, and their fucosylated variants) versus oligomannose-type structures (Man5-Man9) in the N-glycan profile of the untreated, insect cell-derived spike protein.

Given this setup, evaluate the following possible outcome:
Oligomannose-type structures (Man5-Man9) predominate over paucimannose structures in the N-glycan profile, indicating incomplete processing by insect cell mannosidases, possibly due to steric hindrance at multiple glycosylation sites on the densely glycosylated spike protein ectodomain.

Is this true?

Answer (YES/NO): NO